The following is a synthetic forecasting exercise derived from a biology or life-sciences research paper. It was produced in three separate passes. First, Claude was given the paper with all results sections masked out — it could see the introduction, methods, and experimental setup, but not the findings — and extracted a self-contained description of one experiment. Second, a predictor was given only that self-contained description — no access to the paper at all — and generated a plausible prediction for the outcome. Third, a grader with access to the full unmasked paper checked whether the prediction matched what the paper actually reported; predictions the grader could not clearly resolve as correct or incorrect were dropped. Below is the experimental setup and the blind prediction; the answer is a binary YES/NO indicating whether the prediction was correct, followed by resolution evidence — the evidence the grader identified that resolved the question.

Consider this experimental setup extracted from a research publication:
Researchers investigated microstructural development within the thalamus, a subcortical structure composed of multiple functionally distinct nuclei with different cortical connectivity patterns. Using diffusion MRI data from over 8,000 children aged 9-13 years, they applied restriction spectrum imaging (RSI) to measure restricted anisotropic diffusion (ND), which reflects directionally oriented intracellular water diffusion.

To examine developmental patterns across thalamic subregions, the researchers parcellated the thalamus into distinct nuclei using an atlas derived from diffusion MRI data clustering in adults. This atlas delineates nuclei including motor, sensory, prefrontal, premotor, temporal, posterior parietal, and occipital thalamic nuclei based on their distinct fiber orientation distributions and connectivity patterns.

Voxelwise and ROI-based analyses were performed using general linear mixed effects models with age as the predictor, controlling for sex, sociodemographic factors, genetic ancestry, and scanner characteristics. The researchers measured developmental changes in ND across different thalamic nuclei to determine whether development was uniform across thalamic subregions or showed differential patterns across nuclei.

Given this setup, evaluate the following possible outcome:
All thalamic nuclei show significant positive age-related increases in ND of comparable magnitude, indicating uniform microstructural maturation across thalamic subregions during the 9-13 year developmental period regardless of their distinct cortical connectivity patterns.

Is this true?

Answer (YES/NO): NO